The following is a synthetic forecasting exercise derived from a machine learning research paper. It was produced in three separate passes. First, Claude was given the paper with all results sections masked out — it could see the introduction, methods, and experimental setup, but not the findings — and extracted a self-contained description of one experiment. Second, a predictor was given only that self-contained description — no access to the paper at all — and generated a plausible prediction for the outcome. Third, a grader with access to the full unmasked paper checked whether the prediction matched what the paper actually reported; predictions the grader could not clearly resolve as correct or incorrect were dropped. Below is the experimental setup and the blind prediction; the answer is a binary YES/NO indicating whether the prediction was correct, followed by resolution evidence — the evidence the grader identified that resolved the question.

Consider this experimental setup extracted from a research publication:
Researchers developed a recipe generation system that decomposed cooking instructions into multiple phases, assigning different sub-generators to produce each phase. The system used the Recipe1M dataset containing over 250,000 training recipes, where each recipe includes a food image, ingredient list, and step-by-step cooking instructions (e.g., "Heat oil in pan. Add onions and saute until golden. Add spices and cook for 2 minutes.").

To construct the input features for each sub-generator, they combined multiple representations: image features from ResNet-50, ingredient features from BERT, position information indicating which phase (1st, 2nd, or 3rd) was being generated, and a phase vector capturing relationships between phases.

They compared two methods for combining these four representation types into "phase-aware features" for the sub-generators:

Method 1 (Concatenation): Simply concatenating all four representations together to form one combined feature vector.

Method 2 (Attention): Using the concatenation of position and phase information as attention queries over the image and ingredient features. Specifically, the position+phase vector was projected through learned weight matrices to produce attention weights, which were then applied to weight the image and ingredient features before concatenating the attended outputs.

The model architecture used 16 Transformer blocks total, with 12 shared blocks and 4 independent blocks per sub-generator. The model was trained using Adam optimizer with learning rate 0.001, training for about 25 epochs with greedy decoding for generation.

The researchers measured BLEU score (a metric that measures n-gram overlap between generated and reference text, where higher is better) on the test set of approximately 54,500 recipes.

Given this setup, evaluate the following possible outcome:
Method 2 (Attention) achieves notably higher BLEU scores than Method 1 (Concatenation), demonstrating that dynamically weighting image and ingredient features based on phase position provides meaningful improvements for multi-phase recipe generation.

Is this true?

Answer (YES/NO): YES